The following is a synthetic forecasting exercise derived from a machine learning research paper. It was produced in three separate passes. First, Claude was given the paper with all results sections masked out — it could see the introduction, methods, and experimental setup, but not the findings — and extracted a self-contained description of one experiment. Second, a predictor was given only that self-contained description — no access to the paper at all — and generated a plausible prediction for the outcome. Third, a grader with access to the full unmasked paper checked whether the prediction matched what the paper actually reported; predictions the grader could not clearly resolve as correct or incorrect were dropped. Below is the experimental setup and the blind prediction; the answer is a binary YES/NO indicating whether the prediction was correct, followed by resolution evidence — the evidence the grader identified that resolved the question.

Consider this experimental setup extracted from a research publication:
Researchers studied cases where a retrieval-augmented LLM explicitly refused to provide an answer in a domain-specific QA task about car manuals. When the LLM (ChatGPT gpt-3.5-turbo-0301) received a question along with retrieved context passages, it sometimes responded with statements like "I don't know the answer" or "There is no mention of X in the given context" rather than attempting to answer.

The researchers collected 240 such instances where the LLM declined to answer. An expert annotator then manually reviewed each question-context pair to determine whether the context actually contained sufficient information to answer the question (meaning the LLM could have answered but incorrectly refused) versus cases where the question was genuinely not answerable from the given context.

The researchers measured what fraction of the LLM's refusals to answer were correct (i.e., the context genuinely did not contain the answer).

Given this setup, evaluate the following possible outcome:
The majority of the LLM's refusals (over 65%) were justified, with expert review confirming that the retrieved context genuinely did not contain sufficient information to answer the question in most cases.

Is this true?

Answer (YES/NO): YES